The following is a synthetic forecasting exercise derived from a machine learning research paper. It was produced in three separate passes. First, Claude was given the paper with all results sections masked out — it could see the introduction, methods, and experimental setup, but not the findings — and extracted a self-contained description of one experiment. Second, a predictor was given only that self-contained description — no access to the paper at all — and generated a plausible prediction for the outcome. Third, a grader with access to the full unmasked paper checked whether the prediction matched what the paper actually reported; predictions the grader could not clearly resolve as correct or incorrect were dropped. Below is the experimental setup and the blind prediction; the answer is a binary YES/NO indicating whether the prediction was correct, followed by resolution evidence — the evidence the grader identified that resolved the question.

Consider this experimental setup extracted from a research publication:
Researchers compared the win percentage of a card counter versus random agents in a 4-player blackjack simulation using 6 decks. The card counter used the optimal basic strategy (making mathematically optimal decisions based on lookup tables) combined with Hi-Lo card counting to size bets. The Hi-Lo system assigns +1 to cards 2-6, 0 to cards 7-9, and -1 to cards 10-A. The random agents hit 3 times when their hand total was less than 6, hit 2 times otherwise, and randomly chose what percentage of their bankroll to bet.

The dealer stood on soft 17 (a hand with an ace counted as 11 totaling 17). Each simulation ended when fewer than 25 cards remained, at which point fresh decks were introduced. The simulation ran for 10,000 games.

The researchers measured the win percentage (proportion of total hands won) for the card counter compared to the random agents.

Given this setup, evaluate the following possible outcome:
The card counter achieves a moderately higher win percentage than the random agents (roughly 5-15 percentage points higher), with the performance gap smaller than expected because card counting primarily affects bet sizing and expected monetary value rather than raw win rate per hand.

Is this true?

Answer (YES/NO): NO